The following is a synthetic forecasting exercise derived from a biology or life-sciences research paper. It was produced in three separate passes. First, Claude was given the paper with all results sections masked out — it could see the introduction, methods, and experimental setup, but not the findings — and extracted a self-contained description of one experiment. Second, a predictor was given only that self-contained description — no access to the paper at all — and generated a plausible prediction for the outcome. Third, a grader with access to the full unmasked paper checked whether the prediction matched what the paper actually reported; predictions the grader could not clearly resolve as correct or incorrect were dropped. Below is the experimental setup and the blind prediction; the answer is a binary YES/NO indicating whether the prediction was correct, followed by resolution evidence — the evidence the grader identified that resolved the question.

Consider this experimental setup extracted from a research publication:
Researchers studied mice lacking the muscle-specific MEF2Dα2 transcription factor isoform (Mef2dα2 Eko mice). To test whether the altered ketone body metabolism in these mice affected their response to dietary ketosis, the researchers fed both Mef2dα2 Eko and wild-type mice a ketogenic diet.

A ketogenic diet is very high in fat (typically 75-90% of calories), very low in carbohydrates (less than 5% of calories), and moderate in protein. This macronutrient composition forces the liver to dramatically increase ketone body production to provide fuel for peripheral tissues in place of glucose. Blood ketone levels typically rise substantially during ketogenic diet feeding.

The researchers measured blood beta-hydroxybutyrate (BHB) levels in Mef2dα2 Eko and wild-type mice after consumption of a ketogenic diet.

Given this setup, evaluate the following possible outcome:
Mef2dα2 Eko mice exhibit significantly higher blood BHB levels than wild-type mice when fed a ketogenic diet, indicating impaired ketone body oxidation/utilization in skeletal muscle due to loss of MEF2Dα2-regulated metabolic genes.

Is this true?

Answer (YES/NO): YES